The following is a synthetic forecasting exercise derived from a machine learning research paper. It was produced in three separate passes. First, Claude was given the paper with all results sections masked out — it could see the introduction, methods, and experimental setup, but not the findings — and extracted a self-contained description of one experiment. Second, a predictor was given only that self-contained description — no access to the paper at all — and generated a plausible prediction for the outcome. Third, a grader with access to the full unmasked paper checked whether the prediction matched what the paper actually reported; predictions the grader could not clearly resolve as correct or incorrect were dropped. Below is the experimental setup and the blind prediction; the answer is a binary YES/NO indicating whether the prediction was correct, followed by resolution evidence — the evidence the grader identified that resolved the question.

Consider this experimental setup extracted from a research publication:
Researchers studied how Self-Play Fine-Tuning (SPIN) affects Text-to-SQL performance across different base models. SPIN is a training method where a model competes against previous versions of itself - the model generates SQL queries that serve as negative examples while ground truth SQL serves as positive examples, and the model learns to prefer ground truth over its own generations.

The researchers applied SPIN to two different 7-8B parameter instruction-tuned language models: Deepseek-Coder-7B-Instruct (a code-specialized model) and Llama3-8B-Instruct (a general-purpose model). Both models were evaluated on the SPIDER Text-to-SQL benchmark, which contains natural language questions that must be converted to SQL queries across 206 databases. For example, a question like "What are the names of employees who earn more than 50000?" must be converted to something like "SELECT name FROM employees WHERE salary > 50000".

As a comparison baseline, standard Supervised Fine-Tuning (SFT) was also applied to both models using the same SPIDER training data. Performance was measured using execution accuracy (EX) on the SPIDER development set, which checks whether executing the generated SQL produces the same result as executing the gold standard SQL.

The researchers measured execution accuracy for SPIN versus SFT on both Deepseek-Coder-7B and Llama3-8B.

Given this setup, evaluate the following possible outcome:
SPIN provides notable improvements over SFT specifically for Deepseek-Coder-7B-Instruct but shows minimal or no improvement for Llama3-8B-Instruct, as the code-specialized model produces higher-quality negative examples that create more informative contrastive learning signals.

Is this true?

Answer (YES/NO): NO